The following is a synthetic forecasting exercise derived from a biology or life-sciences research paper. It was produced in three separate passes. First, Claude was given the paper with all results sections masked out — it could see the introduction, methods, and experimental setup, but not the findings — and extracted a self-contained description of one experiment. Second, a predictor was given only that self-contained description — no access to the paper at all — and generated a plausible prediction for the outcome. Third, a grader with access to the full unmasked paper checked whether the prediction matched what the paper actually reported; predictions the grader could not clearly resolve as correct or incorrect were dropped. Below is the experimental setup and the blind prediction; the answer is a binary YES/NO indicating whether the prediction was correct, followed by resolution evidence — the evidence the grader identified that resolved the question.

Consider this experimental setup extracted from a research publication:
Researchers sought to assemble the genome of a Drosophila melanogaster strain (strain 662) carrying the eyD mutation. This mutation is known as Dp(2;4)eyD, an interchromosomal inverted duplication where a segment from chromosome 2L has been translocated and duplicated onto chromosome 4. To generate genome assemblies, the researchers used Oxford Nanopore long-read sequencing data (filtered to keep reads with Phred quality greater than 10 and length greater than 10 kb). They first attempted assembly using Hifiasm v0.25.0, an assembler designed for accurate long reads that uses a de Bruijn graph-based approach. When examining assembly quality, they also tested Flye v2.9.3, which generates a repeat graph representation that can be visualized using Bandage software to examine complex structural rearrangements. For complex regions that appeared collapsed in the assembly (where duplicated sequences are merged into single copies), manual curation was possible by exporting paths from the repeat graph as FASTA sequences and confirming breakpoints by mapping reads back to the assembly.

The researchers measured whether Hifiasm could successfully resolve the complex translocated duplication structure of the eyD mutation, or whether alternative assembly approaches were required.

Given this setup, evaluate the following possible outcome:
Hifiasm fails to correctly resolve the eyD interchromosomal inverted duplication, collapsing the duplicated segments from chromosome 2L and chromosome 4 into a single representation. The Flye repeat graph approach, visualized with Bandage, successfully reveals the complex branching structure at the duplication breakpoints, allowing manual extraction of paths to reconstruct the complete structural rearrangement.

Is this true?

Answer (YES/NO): NO